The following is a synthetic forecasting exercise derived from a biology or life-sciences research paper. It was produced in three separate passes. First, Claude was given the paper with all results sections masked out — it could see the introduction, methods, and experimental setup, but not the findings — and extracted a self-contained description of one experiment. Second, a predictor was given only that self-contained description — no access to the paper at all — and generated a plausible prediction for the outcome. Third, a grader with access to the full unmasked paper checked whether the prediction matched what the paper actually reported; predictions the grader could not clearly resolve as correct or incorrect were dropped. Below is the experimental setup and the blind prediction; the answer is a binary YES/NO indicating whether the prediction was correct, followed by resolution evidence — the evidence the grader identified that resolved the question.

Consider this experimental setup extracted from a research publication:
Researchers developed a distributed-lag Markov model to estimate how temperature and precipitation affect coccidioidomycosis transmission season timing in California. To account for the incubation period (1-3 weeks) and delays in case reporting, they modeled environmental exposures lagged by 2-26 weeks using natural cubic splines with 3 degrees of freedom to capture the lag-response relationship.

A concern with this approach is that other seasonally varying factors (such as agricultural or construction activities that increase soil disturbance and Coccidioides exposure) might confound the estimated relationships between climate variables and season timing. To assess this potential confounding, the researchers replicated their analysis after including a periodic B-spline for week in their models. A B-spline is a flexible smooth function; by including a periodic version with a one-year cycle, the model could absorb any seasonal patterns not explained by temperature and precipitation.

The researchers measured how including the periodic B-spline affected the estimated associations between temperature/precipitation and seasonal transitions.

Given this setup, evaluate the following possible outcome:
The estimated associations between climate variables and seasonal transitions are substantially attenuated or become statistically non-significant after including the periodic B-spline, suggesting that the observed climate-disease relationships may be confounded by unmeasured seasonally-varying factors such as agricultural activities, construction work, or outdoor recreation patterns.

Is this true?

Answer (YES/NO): NO